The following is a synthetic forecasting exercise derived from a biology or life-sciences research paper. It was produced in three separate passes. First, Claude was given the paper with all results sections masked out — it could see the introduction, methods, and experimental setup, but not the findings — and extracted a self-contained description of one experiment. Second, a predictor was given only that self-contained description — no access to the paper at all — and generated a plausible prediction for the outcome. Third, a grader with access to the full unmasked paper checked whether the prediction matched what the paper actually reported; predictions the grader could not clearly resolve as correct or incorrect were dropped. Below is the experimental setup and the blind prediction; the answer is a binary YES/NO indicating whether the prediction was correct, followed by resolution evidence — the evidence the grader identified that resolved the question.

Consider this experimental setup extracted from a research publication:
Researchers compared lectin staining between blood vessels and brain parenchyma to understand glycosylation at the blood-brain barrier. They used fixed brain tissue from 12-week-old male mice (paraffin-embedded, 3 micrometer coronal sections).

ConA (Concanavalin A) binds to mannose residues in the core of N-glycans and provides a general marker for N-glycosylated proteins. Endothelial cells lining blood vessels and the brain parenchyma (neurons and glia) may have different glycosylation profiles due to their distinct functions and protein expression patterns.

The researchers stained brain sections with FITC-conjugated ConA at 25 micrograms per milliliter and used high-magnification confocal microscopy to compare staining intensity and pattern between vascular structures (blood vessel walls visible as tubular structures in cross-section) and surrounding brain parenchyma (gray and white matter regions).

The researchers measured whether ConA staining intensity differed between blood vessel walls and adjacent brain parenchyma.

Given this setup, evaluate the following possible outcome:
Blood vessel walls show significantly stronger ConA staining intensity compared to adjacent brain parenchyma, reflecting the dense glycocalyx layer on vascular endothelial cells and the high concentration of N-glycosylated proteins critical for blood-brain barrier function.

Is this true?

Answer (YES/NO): NO